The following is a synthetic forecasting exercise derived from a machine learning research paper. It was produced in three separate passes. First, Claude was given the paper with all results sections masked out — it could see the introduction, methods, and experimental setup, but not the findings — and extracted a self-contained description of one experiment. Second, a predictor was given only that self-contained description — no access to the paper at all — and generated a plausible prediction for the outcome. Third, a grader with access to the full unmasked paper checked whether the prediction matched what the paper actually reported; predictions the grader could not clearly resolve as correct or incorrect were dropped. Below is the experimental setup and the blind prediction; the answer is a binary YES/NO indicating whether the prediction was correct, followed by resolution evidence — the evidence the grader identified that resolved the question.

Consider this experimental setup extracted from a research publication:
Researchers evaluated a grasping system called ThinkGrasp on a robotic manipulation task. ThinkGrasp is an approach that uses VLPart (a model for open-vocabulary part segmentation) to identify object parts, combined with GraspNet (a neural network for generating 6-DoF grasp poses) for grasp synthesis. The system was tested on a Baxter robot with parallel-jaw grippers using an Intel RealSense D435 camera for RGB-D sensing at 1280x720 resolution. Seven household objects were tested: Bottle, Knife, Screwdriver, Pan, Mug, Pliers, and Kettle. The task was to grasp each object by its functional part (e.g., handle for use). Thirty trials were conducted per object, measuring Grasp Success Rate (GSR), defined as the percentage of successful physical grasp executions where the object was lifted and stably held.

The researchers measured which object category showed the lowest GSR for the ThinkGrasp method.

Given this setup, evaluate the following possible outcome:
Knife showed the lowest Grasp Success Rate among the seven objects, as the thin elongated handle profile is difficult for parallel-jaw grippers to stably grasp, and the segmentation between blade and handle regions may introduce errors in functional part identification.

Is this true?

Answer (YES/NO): NO